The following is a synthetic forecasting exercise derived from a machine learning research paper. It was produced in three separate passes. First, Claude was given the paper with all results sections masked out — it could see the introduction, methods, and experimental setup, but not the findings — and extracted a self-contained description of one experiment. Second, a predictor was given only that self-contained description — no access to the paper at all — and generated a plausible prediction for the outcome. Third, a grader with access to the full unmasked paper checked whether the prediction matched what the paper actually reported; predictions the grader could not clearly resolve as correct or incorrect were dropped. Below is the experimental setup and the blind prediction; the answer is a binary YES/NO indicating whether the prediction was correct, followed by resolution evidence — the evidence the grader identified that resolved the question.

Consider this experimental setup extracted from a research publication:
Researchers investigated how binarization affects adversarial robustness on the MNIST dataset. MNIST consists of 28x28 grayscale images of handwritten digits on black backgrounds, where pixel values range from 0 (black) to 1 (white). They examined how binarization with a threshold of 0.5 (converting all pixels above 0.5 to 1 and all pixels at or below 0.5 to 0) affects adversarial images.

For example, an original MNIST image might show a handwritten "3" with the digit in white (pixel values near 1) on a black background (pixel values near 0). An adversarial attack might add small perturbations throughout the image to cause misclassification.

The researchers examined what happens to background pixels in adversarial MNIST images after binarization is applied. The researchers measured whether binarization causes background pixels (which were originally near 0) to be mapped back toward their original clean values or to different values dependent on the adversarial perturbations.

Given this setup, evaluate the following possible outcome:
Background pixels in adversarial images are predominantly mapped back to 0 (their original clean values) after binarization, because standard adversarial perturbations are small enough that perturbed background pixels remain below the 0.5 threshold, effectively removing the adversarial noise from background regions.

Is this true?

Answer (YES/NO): YES